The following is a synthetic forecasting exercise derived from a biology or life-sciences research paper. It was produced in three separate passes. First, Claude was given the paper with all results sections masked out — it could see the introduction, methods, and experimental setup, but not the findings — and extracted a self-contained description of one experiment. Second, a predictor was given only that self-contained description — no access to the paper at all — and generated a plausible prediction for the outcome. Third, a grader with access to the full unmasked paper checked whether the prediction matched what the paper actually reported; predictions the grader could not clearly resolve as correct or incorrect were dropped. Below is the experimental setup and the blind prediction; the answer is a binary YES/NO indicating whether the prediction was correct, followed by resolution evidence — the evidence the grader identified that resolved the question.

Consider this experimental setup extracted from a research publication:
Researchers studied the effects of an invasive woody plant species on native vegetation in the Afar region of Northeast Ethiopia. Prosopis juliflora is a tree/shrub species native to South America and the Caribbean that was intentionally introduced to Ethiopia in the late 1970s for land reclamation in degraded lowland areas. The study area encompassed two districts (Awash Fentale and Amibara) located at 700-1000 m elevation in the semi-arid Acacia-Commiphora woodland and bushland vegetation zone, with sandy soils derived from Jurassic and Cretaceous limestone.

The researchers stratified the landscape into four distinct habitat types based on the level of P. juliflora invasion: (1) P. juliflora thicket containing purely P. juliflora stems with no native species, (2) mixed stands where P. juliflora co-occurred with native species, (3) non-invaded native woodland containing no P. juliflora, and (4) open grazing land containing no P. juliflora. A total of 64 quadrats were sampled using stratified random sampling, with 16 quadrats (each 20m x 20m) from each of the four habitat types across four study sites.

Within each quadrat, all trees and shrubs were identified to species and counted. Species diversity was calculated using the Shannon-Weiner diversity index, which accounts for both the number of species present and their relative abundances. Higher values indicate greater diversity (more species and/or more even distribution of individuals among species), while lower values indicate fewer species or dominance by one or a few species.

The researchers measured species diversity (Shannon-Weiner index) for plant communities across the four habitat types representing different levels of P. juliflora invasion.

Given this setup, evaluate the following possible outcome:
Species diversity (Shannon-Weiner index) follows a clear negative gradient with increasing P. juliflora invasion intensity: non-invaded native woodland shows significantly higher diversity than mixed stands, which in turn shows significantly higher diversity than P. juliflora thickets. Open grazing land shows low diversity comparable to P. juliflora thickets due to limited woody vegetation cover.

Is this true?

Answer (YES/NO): NO